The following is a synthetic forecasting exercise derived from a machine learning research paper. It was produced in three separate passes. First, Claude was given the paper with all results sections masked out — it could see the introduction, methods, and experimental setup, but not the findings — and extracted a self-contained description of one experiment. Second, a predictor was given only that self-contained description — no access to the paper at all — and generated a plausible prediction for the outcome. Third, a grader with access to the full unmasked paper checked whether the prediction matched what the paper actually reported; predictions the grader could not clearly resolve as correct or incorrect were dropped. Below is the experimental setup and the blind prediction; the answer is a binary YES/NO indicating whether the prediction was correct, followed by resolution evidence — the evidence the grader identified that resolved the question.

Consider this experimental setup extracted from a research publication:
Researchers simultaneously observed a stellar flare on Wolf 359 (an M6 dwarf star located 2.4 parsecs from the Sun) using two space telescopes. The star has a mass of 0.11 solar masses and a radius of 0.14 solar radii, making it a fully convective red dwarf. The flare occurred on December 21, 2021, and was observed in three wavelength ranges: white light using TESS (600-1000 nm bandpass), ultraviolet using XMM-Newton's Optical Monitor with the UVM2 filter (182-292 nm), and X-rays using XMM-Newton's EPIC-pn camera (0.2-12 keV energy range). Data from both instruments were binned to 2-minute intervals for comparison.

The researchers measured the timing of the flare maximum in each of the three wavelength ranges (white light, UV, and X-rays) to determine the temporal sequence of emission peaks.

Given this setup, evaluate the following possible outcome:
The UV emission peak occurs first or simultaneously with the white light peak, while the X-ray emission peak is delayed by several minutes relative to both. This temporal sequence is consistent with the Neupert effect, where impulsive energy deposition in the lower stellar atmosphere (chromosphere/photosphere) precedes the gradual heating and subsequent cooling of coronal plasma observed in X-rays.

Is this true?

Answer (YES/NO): YES